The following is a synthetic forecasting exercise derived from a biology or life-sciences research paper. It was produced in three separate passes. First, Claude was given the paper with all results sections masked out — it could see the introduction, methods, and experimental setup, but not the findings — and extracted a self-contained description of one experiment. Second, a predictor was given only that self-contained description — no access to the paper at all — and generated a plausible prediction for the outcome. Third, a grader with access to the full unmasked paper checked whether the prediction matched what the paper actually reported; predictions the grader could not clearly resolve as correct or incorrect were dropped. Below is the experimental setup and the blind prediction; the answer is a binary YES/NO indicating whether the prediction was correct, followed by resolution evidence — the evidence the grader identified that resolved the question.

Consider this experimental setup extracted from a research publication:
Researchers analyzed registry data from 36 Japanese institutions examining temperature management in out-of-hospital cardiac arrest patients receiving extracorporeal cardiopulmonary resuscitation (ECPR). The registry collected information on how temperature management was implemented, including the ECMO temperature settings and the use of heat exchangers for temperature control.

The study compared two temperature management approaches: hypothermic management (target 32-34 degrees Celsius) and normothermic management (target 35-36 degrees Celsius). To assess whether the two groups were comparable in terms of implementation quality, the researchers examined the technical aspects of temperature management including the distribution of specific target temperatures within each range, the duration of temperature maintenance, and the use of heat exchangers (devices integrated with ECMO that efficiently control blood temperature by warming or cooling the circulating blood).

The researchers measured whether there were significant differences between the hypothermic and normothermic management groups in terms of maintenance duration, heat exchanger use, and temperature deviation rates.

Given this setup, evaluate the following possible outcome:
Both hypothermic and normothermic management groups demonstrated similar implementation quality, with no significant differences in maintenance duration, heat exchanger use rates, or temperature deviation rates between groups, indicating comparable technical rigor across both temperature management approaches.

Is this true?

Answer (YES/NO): YES